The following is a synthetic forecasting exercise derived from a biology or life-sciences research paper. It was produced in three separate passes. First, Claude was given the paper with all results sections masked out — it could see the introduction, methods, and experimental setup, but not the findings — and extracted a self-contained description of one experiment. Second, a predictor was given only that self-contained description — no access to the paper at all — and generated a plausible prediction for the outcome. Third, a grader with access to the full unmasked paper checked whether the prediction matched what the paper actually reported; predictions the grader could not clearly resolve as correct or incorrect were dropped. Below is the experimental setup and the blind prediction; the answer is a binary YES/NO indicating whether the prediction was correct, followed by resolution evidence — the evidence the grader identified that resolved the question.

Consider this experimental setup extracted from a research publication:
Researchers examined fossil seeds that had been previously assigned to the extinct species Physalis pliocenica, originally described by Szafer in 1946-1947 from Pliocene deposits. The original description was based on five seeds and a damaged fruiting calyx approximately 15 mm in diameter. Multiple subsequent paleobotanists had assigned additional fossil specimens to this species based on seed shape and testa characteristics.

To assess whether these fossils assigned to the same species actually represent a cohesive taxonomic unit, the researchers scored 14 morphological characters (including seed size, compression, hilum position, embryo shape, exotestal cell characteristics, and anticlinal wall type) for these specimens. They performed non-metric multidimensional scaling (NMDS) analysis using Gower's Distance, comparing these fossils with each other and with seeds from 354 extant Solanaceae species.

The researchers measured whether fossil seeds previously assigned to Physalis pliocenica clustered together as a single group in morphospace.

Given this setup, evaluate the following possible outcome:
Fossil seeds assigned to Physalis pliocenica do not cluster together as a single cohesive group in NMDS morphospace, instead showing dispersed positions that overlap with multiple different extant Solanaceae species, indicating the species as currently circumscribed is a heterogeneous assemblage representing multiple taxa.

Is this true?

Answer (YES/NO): YES